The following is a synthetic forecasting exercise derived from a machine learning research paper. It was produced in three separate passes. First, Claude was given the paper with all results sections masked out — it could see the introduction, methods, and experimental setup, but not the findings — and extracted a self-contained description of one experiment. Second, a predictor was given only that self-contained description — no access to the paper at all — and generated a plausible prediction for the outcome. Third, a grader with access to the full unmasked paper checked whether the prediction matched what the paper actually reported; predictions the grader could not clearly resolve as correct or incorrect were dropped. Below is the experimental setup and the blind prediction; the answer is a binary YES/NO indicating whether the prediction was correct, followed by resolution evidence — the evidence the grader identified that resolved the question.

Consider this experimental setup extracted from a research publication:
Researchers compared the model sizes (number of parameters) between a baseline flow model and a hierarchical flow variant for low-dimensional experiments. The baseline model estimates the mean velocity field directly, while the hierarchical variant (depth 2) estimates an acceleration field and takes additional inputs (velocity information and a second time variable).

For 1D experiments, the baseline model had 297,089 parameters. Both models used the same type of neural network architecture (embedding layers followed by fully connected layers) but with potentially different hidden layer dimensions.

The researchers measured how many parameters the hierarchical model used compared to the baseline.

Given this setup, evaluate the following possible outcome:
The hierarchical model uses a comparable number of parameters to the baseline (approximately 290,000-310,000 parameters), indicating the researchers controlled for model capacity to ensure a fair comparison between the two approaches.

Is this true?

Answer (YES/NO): NO